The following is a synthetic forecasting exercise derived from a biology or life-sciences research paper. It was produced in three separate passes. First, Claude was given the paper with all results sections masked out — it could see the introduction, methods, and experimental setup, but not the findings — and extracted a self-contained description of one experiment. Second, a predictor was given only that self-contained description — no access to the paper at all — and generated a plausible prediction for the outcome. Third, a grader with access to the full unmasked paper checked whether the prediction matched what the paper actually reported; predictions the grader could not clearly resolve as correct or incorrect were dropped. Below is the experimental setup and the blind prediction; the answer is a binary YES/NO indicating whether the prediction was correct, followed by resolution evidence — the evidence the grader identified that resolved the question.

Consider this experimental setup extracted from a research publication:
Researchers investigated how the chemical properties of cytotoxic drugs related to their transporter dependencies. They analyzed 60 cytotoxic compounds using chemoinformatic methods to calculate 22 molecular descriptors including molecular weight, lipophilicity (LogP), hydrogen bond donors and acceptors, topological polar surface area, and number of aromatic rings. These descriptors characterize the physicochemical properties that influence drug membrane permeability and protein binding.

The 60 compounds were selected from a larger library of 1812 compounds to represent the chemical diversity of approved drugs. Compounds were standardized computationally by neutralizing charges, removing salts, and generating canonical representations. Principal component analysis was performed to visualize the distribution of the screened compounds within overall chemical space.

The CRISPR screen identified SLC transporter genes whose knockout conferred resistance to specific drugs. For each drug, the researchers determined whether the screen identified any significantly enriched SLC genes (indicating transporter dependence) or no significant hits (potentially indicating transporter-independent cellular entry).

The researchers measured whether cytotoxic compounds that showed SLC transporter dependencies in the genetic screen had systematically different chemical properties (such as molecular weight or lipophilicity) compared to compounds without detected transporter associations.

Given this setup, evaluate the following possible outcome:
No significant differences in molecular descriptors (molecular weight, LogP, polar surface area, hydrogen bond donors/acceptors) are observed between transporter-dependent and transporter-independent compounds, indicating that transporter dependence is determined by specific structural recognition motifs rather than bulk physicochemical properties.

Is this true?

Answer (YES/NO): YES